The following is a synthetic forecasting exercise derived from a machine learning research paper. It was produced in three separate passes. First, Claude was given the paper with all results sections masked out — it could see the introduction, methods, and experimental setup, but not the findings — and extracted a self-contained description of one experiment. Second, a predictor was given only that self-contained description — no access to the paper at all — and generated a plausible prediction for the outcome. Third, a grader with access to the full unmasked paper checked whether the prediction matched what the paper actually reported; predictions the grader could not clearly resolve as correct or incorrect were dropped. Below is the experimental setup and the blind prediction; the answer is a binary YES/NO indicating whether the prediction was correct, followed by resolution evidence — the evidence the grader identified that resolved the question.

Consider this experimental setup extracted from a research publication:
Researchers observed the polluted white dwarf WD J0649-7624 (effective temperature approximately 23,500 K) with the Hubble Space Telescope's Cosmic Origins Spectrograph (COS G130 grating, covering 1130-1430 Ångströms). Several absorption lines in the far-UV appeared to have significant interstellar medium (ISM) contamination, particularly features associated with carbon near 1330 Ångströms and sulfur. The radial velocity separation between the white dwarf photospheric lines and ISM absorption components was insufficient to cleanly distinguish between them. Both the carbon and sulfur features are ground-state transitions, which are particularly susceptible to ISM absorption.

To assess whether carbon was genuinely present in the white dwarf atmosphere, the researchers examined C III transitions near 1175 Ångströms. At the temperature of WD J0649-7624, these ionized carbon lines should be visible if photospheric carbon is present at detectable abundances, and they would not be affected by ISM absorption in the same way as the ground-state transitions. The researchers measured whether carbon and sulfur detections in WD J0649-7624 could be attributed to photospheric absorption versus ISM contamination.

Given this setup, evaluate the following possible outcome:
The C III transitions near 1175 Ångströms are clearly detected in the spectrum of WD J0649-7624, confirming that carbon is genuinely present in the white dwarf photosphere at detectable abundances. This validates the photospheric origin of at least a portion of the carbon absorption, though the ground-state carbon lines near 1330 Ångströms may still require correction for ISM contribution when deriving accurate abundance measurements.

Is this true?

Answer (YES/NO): NO